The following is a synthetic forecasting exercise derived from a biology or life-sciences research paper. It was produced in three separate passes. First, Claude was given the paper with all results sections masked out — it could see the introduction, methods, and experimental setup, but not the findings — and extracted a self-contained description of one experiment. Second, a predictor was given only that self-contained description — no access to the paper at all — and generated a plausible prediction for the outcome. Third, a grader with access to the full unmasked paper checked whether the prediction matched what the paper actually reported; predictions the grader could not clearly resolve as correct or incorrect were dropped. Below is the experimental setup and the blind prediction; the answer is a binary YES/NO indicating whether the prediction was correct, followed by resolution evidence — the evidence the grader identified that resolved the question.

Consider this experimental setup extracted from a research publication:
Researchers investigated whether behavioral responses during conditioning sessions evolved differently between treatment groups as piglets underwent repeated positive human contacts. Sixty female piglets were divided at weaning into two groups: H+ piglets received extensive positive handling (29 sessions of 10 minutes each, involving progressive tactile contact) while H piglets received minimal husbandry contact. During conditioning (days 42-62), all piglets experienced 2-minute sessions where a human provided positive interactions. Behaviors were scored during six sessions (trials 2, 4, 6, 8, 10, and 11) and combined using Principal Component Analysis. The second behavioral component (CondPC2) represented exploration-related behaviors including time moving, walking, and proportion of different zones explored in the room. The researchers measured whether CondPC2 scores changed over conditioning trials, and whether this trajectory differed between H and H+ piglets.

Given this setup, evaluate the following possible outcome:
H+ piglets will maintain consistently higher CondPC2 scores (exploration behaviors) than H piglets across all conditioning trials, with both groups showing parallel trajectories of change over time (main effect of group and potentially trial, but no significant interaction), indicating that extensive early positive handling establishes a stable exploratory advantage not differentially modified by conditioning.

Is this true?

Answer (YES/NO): NO